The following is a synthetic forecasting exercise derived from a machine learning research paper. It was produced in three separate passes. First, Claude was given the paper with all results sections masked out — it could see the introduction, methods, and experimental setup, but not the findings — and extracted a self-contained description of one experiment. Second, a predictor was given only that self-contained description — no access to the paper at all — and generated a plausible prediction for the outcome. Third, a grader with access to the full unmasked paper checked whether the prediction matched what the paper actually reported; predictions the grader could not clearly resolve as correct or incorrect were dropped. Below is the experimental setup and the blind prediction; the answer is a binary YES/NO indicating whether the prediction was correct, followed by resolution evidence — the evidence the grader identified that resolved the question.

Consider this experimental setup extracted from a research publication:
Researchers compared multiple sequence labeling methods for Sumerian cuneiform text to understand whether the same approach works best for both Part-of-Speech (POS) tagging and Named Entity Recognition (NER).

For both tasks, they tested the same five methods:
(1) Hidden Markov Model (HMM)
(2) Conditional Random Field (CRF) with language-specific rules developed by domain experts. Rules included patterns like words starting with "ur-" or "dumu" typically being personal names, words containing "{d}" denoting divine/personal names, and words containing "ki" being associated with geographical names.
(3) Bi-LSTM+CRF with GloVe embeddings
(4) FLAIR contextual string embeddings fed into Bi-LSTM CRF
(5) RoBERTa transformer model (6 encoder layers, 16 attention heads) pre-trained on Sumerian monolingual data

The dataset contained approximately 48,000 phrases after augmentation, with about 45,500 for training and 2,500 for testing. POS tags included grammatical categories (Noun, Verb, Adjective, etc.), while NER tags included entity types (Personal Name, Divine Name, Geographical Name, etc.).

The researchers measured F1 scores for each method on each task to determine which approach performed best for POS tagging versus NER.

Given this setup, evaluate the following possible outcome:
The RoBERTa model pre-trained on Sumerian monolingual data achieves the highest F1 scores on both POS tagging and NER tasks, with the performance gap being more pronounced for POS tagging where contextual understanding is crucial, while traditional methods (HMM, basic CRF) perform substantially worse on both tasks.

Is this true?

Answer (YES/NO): NO